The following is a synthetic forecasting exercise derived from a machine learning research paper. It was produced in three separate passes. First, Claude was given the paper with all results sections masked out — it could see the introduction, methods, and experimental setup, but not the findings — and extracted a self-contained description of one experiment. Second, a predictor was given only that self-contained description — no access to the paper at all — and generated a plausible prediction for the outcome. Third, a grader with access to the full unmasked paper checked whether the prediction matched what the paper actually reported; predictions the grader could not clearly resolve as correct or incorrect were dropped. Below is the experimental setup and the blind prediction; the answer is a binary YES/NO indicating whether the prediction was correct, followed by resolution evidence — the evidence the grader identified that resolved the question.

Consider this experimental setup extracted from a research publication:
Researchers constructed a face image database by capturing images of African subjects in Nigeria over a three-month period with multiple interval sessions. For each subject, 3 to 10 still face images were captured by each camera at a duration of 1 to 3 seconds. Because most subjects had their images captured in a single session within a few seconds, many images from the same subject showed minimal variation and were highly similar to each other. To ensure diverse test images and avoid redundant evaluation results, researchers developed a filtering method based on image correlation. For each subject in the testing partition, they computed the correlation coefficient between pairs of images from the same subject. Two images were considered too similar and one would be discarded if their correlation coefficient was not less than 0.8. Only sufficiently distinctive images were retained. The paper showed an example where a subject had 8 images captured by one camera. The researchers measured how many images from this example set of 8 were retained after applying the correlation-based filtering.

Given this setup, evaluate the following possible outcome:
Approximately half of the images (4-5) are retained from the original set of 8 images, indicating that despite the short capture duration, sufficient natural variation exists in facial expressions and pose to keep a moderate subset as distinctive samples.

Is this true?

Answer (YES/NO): NO